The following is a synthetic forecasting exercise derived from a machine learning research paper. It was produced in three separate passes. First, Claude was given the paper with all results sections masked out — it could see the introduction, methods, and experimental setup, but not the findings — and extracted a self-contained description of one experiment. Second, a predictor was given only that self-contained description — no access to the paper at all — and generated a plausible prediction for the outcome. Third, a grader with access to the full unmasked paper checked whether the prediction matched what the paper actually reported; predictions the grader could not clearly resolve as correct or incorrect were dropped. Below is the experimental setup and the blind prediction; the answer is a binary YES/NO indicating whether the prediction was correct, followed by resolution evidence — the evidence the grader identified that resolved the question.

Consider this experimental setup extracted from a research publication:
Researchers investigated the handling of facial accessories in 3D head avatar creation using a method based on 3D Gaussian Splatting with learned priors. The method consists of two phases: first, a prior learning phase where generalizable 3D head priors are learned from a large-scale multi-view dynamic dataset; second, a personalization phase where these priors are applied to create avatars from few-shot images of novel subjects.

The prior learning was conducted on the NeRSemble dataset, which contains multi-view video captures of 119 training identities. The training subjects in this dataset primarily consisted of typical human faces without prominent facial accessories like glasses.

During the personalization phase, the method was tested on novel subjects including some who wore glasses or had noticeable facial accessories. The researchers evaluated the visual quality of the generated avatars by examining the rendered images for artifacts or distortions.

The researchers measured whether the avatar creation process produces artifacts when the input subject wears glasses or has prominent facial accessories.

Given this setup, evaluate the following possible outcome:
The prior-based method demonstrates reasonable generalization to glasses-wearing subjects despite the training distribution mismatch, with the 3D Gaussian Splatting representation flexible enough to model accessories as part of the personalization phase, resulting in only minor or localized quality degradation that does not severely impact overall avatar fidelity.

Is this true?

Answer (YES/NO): NO